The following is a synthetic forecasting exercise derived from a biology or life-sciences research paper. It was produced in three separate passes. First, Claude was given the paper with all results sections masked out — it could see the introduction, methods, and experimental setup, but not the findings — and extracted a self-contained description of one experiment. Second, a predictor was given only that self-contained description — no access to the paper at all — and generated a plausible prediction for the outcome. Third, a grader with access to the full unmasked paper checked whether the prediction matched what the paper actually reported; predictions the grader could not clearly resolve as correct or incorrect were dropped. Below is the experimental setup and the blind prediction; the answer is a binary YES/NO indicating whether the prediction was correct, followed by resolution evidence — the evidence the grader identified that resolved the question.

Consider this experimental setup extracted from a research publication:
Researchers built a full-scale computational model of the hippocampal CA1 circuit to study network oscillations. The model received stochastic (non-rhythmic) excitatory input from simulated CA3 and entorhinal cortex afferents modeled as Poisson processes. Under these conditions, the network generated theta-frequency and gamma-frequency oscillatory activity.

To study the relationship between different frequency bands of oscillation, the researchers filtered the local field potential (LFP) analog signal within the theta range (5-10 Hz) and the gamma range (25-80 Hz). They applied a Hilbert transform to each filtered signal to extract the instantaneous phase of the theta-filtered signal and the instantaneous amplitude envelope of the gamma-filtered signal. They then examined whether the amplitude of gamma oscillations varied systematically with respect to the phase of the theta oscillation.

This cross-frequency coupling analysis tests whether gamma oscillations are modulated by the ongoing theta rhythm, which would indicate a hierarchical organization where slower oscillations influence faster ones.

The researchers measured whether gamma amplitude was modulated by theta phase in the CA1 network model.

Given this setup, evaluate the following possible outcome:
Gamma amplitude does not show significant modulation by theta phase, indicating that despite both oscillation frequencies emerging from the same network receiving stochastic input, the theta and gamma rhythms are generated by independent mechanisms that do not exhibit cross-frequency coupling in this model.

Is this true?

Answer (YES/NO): NO